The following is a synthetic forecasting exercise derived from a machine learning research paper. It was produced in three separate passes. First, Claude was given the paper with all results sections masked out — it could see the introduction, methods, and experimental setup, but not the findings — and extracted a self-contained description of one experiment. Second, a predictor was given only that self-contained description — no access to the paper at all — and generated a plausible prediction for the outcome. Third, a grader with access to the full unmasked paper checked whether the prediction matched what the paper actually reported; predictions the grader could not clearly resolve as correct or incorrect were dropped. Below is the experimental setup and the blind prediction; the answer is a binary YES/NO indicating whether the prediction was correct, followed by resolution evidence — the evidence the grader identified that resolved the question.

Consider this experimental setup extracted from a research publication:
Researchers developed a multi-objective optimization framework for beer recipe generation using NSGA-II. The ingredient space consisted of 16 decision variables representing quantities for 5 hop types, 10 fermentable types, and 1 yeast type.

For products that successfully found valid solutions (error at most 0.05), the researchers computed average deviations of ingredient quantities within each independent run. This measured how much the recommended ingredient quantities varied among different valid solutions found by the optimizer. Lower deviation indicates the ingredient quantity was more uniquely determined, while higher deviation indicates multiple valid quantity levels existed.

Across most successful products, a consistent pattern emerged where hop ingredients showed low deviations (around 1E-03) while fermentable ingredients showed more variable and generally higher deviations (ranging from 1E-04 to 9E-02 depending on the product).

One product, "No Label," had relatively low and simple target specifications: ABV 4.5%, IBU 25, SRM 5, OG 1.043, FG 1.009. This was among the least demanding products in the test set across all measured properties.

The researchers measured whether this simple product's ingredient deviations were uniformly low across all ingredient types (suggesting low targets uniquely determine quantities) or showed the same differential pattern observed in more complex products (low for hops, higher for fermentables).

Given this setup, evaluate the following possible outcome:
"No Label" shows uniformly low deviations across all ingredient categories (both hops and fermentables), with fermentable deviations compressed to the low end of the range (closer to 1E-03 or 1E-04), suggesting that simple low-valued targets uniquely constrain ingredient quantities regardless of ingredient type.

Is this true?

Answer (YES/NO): NO